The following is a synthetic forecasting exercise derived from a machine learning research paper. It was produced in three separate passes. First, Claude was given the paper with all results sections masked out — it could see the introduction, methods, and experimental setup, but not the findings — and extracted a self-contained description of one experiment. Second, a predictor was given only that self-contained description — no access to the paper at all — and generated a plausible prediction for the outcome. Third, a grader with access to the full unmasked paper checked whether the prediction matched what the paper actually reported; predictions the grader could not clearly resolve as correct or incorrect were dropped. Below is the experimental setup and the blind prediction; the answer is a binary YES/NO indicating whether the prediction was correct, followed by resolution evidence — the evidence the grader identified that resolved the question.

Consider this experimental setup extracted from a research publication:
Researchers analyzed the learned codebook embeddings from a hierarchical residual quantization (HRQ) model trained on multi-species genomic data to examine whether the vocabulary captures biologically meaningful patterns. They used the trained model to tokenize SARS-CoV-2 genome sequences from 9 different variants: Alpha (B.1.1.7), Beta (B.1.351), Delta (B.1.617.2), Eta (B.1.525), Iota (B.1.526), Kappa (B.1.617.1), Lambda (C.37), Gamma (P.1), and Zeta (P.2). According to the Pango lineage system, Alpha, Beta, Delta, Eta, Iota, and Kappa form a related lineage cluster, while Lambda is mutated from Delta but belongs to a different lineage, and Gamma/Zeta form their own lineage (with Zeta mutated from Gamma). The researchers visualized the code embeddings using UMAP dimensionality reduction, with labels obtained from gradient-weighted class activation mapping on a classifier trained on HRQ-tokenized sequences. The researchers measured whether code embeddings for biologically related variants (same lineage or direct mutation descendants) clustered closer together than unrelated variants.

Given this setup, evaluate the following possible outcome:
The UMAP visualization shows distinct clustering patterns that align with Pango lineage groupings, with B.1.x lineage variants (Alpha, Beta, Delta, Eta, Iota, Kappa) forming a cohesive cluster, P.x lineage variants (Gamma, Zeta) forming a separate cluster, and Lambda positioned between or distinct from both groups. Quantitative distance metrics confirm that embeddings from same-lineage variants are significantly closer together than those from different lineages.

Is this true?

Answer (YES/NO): NO